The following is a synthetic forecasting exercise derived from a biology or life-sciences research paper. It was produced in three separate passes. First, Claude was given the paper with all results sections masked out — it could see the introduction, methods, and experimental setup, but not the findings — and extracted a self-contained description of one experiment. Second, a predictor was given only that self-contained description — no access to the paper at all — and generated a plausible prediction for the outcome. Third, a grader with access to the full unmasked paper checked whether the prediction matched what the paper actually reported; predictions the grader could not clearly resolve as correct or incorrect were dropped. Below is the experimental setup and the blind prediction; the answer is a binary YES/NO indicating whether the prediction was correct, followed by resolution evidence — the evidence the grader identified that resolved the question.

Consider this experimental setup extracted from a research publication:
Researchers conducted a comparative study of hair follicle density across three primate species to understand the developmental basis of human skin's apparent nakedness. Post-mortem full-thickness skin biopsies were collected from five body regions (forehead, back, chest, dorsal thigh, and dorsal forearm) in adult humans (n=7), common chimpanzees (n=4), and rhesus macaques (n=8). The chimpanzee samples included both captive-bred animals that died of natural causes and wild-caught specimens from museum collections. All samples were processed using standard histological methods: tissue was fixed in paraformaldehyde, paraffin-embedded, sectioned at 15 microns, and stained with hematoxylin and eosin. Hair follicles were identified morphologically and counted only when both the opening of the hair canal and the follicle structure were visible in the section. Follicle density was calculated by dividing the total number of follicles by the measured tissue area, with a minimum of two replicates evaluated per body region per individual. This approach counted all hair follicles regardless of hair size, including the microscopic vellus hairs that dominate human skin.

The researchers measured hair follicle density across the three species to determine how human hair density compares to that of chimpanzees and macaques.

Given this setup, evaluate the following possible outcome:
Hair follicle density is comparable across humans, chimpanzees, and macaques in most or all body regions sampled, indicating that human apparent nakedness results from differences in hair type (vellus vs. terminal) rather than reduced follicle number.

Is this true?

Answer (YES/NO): NO